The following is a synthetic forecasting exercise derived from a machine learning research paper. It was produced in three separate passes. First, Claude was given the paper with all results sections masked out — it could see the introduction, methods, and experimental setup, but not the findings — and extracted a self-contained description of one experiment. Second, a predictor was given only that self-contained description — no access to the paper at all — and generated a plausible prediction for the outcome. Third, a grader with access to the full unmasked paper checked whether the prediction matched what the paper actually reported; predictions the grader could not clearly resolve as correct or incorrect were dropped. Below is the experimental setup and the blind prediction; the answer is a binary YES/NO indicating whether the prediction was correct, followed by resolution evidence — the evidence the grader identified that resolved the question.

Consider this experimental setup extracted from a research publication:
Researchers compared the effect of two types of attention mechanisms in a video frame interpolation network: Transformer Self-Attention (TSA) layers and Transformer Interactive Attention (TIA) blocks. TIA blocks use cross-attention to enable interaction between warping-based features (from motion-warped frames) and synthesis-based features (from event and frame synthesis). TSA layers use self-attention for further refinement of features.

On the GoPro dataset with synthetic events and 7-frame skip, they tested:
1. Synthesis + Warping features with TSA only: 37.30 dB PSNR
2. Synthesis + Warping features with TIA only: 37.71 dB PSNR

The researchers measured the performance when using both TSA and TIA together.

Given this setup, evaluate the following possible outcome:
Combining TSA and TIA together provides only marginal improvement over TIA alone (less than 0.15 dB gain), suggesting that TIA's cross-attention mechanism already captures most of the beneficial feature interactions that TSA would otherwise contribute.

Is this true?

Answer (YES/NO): YES